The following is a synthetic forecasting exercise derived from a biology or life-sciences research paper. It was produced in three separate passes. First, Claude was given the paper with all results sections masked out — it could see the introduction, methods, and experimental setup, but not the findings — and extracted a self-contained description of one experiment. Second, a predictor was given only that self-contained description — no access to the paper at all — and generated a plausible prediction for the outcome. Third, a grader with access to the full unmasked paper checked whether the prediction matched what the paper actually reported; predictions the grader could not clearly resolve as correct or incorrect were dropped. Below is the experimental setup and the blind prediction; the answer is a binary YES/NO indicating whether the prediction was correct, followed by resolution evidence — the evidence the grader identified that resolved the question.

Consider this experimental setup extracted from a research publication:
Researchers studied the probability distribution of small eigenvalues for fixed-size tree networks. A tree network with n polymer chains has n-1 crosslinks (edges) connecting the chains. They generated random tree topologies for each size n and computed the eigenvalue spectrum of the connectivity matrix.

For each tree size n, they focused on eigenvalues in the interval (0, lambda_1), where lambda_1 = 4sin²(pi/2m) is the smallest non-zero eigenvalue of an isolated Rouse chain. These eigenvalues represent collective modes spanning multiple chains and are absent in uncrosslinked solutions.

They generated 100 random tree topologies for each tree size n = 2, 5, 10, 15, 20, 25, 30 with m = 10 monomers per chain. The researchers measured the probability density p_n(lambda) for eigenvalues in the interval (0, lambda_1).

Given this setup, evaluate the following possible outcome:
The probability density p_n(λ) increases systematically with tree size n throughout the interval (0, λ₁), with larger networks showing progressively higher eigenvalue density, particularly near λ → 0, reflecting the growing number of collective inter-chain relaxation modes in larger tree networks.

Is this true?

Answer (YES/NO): NO